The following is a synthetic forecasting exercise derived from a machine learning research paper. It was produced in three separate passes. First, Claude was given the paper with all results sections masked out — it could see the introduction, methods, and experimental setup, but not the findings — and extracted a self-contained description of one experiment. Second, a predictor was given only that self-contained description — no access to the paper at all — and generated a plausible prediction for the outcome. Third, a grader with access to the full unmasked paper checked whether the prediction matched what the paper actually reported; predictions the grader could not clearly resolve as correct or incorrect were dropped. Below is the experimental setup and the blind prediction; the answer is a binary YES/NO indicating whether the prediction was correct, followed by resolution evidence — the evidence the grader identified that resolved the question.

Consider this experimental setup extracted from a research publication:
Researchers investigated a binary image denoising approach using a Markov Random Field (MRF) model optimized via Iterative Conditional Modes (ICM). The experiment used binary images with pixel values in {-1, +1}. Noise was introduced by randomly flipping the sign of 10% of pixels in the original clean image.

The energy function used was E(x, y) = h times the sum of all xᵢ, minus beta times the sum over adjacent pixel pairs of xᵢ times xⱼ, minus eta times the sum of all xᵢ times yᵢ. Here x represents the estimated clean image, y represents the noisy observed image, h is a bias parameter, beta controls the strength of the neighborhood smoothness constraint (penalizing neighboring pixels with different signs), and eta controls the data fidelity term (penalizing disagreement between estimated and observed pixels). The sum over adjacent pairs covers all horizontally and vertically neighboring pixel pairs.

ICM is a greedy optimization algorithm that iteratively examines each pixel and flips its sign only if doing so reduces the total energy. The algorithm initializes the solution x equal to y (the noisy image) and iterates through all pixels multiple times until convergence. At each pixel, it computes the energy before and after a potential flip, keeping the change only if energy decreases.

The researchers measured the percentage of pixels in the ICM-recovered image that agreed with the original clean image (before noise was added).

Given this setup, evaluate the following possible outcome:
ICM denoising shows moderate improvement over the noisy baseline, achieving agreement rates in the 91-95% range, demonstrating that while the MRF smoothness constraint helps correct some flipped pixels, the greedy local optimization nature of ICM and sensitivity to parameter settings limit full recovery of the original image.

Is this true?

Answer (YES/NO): NO